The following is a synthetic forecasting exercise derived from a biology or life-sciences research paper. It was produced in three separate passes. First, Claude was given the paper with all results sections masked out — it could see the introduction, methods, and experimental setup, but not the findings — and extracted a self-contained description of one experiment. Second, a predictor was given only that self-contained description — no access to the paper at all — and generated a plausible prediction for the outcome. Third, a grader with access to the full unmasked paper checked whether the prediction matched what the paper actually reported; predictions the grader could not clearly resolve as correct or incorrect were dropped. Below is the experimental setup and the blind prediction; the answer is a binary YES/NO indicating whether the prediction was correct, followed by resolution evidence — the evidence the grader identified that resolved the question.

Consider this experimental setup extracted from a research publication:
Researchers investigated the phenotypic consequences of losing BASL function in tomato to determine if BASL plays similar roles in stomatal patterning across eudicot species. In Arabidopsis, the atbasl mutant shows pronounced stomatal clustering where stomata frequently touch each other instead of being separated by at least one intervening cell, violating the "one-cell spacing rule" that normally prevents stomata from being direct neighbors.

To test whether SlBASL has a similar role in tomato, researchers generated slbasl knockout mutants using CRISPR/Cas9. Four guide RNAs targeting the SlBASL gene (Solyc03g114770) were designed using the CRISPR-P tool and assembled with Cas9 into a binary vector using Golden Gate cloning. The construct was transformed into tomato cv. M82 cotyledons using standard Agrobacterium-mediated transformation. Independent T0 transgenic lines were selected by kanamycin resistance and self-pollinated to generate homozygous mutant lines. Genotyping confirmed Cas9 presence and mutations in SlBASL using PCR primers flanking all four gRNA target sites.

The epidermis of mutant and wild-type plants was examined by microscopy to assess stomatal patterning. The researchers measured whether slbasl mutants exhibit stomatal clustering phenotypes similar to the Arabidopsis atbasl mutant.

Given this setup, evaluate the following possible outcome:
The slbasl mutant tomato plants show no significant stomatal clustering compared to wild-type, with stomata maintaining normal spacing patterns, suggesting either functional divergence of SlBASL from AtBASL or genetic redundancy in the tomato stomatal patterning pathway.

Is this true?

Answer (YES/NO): NO